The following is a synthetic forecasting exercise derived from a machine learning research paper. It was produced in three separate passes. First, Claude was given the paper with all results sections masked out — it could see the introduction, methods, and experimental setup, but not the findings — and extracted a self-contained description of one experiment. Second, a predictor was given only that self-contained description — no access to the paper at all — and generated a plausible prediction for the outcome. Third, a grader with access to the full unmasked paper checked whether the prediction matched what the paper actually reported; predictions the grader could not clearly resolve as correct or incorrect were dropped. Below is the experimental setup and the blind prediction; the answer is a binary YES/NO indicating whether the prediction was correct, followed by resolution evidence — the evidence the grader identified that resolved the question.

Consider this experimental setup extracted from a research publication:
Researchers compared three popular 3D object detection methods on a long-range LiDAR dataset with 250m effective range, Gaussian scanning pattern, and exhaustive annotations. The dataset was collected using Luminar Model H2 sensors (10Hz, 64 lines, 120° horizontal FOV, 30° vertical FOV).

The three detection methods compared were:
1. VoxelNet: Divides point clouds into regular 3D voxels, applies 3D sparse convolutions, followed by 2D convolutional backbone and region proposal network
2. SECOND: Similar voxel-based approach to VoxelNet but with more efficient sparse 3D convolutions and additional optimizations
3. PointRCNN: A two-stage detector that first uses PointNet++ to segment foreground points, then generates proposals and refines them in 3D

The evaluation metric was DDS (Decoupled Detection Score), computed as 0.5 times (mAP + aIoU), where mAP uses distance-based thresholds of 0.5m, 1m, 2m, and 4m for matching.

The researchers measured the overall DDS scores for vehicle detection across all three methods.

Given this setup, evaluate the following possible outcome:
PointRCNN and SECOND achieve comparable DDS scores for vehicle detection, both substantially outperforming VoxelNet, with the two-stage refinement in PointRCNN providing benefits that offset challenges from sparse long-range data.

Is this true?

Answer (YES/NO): NO